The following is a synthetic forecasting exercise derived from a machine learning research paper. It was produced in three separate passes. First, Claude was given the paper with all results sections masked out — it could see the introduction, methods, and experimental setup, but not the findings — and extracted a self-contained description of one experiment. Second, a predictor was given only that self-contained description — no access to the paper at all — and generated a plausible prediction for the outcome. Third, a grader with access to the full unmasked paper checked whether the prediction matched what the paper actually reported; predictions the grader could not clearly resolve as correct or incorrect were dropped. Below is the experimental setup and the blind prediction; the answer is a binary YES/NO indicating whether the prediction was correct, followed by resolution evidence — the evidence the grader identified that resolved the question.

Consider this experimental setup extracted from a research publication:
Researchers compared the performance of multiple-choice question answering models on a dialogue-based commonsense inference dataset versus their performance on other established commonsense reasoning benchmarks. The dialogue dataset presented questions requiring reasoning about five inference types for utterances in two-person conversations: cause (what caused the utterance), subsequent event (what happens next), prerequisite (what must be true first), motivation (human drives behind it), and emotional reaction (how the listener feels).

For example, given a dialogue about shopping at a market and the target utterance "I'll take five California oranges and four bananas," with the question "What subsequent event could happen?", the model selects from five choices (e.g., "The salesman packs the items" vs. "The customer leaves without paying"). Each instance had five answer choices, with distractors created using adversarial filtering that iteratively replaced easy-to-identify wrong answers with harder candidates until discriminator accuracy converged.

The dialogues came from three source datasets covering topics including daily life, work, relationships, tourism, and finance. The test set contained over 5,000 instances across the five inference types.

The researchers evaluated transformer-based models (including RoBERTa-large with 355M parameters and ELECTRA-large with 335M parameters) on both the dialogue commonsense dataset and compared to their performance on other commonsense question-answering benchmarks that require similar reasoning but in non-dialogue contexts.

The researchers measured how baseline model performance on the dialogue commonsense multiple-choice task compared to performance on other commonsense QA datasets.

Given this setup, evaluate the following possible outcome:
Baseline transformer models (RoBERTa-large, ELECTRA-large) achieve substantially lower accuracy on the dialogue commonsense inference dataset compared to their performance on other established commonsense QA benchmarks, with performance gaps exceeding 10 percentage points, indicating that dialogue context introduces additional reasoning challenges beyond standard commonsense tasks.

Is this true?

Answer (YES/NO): NO